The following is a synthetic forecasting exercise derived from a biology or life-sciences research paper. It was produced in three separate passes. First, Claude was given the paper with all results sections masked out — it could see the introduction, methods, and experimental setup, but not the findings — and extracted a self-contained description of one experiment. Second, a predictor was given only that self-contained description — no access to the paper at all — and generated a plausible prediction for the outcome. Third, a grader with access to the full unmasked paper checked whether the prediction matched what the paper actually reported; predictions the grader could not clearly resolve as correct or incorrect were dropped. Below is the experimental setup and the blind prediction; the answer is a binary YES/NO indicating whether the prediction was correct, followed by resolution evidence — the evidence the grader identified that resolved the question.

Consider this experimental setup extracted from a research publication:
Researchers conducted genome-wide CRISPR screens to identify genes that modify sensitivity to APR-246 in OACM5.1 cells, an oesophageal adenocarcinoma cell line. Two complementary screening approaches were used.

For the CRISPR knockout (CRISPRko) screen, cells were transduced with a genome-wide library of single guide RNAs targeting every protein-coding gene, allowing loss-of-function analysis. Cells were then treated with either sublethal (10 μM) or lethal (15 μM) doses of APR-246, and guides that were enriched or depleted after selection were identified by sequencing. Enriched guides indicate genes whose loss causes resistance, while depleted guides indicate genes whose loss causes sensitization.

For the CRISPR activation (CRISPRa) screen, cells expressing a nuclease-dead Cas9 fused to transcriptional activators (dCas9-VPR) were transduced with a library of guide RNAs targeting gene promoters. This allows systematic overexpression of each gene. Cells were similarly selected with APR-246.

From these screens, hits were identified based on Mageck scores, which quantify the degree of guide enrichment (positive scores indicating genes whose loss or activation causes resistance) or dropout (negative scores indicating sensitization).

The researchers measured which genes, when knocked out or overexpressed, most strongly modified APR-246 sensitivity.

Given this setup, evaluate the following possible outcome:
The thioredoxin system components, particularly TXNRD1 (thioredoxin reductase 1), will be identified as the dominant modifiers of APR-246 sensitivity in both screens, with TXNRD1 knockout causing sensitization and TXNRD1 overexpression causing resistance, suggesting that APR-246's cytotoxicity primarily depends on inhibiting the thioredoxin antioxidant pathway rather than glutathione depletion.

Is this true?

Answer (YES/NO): NO